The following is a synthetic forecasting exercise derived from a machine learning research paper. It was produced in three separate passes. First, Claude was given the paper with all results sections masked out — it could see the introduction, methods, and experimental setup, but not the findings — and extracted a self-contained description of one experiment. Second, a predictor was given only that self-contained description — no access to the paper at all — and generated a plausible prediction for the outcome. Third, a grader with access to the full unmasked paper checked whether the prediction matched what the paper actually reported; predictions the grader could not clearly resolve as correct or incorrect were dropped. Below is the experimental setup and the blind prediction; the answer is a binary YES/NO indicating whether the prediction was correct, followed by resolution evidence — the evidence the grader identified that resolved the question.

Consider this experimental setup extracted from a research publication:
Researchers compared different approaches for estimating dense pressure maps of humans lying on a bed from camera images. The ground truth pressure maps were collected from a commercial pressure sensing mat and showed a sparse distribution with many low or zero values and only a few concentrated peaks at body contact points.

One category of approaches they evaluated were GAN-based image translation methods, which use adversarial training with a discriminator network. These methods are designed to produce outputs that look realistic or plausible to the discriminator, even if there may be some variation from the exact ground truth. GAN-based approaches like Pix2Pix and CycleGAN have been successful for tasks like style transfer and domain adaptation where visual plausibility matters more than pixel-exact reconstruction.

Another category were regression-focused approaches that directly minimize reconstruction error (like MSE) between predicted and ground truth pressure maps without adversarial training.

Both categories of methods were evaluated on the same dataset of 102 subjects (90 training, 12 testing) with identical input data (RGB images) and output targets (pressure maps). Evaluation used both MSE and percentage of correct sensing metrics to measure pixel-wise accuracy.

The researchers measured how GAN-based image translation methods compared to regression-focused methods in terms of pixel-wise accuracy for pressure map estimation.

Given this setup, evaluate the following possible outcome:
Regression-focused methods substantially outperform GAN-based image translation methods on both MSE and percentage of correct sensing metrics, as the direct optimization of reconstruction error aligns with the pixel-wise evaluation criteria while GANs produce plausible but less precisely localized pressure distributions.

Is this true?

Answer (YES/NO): YES